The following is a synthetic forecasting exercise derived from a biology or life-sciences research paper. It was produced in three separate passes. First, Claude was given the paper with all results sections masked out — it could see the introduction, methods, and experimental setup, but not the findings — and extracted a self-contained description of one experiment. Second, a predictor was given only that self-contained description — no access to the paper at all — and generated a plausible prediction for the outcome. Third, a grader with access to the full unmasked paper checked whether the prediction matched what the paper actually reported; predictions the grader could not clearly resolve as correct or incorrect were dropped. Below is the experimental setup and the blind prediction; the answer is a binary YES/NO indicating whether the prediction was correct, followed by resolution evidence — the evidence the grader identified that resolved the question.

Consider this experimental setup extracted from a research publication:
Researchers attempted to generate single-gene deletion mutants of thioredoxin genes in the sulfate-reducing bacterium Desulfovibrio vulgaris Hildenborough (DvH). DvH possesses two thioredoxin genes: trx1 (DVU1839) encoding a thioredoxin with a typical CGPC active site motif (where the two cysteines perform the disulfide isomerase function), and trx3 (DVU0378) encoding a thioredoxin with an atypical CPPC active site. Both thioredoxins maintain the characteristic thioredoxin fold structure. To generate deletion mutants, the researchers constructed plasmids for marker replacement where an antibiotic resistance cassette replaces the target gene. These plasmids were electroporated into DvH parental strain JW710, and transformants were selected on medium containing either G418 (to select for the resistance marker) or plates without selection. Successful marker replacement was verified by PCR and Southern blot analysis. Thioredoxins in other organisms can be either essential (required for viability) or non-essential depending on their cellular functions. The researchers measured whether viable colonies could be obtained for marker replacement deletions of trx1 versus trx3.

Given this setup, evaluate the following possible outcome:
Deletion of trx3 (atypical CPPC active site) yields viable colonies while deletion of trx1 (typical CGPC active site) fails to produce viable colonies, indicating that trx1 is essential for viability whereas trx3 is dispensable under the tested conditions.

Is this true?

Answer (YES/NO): YES